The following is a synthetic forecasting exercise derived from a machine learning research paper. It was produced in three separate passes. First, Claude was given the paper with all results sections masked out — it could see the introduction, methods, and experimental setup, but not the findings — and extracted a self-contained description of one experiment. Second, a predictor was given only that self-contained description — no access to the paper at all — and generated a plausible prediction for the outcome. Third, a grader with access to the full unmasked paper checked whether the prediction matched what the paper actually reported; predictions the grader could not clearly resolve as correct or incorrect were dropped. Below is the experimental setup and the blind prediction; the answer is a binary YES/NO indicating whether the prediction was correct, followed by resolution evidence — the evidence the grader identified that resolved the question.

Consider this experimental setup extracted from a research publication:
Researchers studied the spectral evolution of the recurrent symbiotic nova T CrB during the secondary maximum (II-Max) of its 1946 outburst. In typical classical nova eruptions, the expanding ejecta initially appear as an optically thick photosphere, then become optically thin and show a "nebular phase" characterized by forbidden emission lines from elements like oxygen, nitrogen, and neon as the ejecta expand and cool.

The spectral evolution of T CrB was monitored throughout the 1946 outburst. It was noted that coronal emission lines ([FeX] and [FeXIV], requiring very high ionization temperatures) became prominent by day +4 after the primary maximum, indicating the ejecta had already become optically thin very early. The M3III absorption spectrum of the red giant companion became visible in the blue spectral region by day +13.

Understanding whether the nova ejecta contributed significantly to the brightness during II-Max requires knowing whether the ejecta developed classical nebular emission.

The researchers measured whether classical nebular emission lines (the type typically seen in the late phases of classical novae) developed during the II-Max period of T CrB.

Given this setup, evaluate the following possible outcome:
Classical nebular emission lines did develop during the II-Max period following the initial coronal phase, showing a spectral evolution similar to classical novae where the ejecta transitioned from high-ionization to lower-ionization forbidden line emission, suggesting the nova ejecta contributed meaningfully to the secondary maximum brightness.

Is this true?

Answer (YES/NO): NO